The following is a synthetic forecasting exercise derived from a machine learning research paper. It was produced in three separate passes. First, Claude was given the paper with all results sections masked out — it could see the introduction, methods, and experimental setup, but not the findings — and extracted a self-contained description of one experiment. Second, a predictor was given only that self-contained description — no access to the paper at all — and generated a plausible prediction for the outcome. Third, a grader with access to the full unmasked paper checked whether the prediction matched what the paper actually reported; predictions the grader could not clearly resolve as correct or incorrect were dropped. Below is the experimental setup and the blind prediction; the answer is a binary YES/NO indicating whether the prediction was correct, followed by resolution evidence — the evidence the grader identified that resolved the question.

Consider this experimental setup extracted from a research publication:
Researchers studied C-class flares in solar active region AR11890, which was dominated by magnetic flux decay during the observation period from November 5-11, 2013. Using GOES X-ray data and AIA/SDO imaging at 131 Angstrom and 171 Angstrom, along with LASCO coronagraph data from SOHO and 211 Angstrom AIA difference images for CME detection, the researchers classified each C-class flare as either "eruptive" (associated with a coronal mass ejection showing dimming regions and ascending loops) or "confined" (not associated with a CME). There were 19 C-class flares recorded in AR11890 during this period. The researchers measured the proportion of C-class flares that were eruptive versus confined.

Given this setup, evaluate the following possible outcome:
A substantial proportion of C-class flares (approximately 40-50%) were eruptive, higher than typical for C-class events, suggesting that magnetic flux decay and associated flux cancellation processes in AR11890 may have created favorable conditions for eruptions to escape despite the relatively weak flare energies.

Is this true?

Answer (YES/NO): NO